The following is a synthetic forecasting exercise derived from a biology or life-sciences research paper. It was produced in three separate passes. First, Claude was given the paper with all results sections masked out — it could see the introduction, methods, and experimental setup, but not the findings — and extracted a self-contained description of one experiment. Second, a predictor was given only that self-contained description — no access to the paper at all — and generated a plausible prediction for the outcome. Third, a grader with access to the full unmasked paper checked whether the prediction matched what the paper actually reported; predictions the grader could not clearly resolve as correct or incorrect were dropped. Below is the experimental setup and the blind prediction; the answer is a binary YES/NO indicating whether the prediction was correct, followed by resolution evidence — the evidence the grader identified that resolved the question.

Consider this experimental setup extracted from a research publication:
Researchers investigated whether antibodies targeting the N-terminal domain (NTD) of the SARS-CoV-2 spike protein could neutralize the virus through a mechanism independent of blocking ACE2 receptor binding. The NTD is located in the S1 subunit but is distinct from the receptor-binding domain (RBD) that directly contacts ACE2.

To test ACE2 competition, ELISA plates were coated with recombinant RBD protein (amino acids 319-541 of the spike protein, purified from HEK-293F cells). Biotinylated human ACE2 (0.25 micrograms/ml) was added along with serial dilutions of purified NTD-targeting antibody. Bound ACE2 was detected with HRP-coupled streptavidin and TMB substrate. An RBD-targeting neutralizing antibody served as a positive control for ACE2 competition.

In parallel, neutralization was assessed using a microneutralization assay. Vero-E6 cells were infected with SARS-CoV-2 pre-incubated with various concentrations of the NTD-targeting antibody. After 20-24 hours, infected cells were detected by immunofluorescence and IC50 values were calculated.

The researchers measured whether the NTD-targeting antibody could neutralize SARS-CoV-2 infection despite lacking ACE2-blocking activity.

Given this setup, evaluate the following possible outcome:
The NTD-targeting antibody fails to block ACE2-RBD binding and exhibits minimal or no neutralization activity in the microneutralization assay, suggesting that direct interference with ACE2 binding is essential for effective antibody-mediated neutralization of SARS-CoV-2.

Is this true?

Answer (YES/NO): NO